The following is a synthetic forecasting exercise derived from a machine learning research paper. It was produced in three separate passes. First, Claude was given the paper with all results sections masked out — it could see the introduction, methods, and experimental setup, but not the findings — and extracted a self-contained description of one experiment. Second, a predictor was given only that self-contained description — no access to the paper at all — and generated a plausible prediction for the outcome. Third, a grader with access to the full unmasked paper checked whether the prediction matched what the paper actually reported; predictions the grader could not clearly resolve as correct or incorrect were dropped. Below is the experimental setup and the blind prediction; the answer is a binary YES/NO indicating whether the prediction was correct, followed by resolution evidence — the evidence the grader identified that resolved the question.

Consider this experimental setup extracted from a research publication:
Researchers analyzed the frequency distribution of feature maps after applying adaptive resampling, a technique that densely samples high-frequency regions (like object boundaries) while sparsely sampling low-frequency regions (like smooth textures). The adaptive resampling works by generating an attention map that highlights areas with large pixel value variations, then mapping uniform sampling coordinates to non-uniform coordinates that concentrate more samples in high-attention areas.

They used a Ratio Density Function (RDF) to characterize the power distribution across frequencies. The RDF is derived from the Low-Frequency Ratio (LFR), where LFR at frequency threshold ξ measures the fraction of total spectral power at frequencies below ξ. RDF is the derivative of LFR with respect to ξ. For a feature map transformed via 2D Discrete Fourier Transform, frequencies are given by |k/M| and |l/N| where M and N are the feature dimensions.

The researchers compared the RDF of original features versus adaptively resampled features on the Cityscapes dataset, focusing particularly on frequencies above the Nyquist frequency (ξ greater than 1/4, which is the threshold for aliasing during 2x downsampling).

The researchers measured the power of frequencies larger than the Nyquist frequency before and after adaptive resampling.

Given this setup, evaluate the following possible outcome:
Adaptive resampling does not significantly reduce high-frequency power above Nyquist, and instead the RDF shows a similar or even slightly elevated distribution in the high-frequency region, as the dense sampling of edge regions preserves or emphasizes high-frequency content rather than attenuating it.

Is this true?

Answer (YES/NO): NO